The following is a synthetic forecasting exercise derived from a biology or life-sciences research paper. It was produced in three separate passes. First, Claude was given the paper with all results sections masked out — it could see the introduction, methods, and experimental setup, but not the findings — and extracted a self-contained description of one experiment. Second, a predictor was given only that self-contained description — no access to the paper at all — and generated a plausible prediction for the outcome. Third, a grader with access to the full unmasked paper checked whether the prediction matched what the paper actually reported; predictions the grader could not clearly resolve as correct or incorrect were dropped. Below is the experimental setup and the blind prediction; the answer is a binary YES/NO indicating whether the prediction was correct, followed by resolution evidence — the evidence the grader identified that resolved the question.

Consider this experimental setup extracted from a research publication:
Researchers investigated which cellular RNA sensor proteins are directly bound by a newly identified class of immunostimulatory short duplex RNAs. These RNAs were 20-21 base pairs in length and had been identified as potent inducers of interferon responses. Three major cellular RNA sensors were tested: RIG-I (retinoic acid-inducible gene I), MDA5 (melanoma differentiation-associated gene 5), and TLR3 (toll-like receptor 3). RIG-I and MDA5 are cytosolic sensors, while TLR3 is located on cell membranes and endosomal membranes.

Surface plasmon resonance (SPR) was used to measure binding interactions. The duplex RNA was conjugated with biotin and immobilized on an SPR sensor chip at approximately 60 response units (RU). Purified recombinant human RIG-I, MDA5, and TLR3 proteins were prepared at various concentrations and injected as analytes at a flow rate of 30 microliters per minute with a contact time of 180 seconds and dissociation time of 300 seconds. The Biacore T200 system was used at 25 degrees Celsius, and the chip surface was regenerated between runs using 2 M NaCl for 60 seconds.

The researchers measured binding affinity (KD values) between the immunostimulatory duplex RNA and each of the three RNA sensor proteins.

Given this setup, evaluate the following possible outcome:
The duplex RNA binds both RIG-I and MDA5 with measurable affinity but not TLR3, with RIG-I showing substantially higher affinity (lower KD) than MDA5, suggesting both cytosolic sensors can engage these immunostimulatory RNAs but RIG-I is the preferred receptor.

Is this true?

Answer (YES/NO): NO